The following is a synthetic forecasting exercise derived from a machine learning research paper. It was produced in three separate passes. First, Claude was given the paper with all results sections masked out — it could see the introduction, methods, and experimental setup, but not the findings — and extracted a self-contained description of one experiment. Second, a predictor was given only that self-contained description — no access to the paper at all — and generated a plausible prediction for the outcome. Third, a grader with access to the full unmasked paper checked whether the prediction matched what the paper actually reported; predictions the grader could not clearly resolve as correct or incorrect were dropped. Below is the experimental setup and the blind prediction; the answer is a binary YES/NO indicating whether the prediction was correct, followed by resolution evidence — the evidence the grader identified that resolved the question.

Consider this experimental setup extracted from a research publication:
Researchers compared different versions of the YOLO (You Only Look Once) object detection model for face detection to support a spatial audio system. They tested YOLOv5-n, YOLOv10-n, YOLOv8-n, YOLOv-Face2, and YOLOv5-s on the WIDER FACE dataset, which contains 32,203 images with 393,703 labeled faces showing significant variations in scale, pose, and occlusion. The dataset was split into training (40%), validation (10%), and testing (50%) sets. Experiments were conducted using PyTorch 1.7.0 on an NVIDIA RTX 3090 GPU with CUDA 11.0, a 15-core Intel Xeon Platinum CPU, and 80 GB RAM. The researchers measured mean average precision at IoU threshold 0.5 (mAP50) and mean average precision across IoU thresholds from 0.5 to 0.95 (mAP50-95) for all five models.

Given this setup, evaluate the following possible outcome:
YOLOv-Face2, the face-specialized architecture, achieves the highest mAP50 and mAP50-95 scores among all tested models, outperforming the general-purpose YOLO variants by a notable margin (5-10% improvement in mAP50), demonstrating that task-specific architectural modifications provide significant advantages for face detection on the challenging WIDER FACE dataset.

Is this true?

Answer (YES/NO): NO